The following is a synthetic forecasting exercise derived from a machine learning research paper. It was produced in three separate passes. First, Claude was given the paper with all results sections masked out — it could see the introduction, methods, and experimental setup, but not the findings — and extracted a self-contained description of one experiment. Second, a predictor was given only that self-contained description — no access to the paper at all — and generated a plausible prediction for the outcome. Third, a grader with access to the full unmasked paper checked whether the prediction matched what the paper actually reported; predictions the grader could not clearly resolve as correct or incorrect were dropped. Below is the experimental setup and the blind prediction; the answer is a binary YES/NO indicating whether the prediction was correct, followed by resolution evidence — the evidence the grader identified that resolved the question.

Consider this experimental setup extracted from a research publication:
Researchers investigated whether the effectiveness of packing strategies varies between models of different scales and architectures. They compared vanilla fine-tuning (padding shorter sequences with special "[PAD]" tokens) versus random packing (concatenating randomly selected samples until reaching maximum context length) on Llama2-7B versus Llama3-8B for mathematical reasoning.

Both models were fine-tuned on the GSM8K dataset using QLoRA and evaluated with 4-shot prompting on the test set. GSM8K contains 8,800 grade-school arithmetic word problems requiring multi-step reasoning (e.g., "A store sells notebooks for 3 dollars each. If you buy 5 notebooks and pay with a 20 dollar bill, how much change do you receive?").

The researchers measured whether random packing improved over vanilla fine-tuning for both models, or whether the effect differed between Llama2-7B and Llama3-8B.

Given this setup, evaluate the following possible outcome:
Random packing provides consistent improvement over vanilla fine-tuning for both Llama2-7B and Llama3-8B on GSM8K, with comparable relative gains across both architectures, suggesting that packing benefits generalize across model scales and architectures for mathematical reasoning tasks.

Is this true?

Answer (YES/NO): NO